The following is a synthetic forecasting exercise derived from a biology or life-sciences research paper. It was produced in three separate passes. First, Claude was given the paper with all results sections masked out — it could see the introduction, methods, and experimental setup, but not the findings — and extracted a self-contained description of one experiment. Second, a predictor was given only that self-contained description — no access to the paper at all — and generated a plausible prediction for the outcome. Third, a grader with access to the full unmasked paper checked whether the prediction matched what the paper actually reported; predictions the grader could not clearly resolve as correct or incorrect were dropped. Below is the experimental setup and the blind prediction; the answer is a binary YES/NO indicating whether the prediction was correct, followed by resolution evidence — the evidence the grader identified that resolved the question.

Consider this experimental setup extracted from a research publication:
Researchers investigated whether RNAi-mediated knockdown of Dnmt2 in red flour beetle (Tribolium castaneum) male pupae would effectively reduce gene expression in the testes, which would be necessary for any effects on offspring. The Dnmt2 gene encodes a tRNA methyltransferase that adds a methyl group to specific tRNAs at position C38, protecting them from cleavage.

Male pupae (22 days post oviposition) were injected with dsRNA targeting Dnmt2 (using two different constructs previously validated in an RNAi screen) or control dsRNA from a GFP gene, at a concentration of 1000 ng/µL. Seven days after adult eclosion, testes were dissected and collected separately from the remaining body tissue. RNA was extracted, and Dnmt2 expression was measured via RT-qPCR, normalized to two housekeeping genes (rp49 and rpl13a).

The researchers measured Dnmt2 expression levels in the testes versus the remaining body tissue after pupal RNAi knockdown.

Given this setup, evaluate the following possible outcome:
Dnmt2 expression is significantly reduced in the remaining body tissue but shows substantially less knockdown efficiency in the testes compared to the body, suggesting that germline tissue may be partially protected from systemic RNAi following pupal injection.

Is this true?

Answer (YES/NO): NO